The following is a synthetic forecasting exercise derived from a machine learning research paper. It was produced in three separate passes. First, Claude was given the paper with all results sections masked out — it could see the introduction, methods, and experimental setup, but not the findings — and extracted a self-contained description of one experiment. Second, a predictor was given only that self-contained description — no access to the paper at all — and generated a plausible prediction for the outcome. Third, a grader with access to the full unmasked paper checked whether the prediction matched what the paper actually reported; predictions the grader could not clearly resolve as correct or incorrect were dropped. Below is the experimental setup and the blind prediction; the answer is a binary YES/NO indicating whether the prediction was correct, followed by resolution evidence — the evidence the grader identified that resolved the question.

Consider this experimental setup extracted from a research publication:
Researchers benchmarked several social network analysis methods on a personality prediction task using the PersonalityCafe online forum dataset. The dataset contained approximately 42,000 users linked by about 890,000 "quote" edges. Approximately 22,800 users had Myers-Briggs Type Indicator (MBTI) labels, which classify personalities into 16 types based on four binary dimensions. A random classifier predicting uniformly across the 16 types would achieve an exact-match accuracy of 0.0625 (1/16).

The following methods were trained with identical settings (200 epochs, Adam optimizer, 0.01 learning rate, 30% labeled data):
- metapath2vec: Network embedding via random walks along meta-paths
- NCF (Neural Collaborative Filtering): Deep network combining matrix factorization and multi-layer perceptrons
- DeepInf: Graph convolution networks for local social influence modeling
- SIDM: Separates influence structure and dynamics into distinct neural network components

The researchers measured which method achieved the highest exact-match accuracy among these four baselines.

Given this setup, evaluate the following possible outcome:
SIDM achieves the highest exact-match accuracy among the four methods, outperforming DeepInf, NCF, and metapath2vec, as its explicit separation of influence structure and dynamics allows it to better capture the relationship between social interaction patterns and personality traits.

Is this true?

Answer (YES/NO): NO